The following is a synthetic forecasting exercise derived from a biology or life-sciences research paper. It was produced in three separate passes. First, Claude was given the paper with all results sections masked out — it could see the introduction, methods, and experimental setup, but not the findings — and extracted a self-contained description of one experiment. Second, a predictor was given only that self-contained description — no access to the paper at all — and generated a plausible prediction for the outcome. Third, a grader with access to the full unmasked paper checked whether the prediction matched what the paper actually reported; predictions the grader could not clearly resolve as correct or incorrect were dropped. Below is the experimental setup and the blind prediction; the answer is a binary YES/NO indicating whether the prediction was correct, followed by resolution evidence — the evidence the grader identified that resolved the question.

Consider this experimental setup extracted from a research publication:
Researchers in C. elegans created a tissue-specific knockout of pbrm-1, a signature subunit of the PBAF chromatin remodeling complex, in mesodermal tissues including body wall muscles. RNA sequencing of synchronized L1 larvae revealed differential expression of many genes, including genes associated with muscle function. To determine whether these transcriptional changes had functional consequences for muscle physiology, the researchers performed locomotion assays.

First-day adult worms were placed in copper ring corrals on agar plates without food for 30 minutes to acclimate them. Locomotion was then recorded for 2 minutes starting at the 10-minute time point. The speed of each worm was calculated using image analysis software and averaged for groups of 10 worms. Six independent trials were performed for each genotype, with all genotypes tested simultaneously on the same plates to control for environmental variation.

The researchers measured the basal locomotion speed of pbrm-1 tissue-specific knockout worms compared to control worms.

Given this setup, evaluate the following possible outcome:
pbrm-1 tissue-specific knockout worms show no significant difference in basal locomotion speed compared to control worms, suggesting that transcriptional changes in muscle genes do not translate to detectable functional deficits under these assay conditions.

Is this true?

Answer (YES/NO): YES